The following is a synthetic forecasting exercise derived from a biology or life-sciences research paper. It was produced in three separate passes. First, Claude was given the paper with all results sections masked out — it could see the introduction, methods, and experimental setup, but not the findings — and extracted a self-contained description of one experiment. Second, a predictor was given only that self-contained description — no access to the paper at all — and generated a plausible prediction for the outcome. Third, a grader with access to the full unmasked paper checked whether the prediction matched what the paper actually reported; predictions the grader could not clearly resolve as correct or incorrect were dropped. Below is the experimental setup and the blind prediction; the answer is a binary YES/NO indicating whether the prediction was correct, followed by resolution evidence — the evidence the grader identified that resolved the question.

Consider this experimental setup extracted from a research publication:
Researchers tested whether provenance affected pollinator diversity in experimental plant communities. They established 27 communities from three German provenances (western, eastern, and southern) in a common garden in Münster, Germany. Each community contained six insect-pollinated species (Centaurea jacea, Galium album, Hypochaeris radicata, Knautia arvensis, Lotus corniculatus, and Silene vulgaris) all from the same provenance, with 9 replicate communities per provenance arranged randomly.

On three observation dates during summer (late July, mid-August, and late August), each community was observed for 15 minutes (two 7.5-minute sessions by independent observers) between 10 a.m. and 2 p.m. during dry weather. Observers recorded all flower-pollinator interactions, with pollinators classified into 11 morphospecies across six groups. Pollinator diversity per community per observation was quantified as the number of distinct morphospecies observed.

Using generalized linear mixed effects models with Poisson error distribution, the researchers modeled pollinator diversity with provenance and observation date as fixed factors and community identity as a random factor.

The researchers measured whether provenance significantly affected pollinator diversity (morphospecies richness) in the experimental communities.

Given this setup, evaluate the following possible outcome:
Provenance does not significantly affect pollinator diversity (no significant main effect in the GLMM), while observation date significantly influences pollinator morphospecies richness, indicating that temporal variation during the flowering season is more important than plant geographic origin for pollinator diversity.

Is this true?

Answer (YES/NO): NO